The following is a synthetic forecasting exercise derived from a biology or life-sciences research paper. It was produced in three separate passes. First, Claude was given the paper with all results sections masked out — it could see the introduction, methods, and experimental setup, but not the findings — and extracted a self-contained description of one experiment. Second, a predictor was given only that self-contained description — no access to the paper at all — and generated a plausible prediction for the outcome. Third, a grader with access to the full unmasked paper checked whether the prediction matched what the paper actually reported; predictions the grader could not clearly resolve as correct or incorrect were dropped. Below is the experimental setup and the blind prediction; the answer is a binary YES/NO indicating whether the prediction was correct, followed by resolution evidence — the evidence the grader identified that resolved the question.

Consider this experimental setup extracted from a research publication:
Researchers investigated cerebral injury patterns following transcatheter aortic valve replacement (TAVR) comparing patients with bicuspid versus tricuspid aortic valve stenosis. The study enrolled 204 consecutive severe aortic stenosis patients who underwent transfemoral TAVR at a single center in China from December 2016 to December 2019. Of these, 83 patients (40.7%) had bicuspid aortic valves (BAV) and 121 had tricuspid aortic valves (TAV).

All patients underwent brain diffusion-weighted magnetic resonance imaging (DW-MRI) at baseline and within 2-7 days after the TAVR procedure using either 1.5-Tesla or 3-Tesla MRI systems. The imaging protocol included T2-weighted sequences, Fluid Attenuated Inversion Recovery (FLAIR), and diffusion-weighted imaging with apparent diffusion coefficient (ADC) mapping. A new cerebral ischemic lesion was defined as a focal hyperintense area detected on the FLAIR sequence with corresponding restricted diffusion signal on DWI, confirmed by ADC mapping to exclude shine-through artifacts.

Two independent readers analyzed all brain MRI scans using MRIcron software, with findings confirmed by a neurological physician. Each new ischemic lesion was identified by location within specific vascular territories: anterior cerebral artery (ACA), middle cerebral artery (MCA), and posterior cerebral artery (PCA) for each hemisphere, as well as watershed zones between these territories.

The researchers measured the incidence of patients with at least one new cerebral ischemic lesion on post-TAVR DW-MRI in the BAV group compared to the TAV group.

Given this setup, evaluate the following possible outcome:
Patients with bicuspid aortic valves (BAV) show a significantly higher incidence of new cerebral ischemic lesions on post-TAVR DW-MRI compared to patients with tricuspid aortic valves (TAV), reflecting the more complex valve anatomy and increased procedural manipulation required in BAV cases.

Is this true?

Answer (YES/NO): NO